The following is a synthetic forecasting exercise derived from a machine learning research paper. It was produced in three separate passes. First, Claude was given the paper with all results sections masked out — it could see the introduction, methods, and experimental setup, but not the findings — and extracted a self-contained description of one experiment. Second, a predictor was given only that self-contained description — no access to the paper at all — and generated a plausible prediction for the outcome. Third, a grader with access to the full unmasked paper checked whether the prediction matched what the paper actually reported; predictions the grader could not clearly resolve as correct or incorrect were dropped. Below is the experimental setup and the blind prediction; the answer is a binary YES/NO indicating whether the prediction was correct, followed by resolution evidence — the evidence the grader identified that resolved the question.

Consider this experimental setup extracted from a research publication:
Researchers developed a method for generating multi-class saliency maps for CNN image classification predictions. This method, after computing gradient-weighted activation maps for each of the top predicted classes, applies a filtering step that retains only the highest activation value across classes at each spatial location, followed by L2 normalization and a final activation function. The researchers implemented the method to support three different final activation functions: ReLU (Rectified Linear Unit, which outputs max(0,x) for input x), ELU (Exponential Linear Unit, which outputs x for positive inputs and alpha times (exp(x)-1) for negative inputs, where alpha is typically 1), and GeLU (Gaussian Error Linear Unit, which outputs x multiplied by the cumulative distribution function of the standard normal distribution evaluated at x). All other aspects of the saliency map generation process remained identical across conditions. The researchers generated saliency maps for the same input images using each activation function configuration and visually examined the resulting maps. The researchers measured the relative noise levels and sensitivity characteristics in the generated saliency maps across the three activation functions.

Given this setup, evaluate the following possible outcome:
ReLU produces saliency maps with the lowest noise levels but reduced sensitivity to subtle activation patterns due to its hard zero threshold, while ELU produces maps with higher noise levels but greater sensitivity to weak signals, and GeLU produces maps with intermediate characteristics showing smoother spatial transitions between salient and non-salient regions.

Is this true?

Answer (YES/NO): NO